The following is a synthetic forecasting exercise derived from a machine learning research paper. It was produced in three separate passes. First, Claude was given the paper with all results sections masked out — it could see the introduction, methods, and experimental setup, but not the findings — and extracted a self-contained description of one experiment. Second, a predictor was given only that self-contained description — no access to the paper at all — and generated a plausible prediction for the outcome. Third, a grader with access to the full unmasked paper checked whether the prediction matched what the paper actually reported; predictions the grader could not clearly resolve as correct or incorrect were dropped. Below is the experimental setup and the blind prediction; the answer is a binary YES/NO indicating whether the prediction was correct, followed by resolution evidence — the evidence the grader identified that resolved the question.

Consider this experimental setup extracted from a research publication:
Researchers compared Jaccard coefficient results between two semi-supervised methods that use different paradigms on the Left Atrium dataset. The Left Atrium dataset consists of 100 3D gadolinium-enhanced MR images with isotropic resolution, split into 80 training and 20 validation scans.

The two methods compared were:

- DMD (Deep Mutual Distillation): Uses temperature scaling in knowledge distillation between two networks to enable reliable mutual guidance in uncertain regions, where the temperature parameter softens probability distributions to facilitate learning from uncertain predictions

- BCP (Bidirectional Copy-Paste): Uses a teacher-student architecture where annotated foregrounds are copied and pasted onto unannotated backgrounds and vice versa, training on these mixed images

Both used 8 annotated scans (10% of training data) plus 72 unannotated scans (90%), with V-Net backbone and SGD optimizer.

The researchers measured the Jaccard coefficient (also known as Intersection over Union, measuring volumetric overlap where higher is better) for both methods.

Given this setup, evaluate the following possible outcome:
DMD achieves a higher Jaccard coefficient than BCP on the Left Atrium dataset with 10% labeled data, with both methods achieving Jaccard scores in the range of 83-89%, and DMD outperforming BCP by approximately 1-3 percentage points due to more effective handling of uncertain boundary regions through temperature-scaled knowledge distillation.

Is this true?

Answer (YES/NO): NO